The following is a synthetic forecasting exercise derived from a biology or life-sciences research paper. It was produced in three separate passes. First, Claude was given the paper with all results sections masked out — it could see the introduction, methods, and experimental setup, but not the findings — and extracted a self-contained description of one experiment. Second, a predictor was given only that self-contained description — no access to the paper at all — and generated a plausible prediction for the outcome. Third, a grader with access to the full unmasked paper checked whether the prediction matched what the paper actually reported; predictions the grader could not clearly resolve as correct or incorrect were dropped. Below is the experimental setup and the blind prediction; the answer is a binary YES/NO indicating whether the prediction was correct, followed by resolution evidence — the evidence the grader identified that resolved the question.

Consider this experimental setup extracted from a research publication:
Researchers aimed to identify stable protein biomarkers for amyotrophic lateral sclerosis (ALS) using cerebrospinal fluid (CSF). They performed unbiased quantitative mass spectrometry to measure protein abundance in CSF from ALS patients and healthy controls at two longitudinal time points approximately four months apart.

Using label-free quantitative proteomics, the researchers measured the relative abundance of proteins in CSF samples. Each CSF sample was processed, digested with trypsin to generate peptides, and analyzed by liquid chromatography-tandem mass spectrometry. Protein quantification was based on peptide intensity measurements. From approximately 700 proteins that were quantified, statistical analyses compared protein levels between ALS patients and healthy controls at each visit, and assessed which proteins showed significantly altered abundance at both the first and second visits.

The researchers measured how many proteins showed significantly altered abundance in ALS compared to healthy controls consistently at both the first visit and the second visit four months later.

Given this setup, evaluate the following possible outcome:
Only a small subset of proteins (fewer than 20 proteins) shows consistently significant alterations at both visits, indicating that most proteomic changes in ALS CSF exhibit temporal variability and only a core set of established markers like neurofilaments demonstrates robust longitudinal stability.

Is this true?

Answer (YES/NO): NO